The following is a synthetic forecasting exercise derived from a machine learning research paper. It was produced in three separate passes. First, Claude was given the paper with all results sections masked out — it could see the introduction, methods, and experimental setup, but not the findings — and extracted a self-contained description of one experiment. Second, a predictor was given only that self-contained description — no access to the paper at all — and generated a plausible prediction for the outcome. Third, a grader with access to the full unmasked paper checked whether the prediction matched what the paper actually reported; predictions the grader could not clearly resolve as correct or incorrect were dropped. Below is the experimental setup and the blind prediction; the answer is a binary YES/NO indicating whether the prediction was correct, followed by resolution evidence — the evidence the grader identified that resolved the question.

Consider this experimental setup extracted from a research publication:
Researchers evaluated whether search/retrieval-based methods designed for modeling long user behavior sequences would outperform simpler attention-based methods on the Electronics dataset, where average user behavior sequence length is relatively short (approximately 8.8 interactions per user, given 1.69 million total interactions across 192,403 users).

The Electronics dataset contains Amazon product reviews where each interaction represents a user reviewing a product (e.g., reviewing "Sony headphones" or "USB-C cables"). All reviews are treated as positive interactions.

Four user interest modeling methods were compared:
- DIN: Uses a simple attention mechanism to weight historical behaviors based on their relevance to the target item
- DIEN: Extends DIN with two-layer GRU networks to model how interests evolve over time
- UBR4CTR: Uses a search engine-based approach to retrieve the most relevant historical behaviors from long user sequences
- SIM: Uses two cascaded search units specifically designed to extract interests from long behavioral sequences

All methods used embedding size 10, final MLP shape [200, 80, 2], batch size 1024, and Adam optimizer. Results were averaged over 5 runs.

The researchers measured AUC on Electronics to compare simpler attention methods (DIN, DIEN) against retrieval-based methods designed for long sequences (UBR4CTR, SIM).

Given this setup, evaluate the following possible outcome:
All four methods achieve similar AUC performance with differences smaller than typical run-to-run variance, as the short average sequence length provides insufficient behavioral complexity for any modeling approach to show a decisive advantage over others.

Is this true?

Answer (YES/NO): YES